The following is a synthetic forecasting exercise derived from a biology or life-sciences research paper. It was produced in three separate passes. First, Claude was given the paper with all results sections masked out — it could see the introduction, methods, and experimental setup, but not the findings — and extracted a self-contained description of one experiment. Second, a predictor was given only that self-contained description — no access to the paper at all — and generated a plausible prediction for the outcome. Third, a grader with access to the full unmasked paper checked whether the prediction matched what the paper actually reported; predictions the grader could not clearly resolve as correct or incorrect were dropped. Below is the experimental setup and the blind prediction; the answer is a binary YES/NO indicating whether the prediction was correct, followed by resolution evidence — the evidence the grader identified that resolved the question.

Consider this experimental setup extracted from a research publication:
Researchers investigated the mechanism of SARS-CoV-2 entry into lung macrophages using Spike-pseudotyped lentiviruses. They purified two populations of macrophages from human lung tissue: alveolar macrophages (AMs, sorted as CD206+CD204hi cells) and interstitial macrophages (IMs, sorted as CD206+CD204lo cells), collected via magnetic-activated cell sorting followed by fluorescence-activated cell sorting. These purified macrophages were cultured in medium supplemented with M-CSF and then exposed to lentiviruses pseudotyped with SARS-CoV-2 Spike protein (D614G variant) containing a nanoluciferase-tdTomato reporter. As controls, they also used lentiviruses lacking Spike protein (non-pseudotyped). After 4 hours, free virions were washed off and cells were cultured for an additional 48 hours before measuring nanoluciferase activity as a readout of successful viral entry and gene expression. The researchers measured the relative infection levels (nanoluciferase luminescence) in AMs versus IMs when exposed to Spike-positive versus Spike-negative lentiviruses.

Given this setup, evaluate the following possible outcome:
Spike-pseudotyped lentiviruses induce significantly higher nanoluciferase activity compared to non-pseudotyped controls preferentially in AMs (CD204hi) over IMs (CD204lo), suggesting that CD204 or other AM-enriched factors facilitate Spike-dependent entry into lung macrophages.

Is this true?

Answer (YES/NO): NO